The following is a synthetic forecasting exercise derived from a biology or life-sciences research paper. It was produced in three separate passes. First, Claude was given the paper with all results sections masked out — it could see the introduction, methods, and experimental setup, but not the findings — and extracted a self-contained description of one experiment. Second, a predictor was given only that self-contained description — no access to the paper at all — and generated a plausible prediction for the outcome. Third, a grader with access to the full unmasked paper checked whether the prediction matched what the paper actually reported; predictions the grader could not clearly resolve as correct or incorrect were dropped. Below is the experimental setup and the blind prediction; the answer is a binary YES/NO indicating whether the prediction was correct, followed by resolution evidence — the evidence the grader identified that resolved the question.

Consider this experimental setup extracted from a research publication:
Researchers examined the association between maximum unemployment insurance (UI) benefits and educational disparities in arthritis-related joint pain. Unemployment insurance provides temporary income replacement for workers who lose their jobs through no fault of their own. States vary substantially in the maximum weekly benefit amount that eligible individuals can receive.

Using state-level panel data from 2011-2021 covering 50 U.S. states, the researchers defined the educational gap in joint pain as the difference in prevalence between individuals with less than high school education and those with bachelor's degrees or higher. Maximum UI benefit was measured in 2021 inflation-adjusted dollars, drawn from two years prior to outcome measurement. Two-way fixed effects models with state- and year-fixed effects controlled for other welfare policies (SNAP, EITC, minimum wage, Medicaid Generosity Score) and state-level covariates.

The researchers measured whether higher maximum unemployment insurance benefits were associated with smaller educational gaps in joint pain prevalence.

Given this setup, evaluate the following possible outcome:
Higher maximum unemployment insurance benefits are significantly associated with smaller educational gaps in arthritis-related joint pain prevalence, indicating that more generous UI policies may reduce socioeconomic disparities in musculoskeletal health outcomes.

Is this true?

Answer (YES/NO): NO